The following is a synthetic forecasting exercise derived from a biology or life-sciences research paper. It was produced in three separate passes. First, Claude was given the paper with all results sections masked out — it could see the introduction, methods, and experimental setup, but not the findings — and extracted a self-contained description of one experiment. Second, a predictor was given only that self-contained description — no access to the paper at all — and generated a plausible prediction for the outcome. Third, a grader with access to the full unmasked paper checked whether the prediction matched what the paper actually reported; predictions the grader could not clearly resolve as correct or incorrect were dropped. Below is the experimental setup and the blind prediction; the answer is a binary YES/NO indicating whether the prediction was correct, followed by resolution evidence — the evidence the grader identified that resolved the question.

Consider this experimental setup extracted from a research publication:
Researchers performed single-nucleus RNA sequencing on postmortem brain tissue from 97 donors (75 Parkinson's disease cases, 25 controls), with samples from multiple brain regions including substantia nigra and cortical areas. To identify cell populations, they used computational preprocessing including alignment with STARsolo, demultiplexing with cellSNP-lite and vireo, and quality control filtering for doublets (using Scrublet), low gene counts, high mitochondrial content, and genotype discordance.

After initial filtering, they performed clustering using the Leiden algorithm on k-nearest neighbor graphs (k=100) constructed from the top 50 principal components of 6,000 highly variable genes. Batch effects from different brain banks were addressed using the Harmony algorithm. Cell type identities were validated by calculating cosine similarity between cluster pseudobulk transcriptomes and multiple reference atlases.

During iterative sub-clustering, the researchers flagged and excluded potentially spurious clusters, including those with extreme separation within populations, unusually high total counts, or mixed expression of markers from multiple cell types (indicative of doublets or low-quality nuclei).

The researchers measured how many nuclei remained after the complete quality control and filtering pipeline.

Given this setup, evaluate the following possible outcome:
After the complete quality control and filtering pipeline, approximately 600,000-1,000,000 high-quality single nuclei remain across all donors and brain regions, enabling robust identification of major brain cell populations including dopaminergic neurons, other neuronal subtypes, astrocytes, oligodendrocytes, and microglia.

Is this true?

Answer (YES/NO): NO